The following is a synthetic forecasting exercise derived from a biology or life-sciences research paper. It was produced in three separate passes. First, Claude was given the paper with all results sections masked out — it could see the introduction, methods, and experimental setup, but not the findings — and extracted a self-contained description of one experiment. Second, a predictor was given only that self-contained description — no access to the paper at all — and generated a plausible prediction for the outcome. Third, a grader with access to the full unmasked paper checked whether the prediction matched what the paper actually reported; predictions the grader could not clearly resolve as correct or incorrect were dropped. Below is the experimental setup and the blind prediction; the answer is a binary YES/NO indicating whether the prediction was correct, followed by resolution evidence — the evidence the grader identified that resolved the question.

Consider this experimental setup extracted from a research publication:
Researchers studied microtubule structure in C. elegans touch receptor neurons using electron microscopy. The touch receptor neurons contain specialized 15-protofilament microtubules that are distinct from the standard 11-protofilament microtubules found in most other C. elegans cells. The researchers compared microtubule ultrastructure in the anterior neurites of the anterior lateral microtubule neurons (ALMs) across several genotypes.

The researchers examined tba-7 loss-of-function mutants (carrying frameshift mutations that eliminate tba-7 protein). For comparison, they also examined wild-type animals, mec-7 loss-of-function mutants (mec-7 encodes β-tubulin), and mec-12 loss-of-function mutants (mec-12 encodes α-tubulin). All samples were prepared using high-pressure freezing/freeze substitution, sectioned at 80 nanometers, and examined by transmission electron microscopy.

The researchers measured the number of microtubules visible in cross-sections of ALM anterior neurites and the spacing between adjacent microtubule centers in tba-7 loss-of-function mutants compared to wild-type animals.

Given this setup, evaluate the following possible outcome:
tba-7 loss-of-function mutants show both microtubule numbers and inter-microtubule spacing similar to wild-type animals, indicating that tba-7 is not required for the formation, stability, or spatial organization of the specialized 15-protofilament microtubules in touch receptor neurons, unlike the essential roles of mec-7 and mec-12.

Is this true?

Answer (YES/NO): NO